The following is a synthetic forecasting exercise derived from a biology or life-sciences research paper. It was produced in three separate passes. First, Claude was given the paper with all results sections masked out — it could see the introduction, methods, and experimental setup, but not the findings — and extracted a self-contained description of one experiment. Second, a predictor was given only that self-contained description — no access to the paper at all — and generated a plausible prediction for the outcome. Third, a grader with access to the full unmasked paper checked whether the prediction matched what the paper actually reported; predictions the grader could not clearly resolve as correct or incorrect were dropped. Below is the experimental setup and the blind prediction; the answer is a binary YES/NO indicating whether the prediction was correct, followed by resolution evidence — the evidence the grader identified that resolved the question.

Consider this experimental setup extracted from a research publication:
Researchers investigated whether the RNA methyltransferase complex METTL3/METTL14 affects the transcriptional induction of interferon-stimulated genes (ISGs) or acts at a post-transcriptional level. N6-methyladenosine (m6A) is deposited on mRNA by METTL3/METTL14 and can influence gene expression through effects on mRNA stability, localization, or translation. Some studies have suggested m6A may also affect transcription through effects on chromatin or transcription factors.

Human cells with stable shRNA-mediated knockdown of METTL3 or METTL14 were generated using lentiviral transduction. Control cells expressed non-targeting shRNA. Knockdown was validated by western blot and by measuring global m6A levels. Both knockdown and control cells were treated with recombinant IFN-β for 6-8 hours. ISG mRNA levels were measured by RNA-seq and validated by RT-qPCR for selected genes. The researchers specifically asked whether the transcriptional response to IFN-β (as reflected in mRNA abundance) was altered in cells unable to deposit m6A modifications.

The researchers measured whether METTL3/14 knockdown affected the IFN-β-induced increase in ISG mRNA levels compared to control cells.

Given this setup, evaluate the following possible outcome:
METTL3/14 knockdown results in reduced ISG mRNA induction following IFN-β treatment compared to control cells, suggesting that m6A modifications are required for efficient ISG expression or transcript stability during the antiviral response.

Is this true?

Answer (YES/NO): NO